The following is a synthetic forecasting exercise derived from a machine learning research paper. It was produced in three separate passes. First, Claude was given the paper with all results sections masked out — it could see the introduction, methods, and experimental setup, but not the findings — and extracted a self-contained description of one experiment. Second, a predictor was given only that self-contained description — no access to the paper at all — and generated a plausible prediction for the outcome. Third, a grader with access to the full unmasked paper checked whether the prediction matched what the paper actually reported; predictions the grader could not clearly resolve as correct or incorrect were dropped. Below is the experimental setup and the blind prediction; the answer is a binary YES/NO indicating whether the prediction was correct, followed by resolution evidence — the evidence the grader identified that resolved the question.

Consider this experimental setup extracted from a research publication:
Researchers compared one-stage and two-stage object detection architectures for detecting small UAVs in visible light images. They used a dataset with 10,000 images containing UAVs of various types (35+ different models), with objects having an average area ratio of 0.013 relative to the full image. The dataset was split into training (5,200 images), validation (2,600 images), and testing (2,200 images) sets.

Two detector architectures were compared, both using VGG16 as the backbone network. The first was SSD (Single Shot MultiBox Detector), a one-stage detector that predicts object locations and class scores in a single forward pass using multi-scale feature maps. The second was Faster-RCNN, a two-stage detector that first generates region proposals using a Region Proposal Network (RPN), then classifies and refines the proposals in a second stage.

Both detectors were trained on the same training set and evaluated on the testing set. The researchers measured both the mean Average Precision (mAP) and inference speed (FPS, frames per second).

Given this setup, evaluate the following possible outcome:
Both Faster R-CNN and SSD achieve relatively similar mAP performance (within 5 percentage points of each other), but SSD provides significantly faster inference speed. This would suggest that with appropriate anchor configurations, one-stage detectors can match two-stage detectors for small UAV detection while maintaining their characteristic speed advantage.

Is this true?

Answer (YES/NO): YES